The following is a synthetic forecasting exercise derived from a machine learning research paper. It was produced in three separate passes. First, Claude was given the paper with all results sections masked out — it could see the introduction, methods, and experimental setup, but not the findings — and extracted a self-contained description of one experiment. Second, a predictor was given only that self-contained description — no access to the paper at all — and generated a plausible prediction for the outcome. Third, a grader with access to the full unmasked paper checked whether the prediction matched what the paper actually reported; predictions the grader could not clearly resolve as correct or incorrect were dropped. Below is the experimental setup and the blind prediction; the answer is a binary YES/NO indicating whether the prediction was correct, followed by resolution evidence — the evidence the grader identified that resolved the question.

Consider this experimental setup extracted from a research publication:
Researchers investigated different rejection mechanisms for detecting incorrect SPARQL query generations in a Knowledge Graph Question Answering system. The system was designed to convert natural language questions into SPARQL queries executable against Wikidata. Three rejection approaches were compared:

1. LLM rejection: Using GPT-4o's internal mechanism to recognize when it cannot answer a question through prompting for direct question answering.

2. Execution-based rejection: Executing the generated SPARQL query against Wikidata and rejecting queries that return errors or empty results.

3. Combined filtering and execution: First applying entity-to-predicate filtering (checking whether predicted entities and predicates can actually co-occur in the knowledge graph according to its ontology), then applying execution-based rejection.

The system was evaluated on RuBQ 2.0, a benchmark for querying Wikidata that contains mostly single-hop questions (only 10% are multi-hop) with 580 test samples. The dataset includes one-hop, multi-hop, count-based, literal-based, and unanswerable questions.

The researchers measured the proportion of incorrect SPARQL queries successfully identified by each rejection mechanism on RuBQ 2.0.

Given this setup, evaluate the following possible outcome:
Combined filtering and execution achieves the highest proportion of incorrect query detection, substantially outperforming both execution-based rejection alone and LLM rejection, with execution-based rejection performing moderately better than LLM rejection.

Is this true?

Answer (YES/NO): NO